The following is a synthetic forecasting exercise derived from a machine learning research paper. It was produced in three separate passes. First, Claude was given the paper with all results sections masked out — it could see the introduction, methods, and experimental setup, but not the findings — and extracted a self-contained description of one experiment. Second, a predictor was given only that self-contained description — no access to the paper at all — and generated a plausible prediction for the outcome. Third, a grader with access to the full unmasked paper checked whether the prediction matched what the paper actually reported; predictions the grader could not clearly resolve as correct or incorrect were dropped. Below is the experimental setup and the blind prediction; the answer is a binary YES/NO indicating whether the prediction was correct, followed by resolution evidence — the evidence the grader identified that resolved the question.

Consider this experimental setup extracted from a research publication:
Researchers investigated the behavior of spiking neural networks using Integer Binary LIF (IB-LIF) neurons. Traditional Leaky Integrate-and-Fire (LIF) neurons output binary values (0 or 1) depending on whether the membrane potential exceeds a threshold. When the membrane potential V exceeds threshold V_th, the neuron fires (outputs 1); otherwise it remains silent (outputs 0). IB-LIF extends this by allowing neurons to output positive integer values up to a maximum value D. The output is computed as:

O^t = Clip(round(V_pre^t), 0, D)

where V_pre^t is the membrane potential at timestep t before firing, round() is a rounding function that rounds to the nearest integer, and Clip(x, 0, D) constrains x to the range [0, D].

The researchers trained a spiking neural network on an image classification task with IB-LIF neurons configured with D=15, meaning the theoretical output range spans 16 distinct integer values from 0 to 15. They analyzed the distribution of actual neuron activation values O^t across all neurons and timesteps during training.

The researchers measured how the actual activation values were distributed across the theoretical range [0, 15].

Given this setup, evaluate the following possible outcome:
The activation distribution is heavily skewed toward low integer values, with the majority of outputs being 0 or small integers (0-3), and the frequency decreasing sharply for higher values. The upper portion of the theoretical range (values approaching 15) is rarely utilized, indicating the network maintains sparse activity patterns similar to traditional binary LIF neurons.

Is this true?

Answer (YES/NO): YES